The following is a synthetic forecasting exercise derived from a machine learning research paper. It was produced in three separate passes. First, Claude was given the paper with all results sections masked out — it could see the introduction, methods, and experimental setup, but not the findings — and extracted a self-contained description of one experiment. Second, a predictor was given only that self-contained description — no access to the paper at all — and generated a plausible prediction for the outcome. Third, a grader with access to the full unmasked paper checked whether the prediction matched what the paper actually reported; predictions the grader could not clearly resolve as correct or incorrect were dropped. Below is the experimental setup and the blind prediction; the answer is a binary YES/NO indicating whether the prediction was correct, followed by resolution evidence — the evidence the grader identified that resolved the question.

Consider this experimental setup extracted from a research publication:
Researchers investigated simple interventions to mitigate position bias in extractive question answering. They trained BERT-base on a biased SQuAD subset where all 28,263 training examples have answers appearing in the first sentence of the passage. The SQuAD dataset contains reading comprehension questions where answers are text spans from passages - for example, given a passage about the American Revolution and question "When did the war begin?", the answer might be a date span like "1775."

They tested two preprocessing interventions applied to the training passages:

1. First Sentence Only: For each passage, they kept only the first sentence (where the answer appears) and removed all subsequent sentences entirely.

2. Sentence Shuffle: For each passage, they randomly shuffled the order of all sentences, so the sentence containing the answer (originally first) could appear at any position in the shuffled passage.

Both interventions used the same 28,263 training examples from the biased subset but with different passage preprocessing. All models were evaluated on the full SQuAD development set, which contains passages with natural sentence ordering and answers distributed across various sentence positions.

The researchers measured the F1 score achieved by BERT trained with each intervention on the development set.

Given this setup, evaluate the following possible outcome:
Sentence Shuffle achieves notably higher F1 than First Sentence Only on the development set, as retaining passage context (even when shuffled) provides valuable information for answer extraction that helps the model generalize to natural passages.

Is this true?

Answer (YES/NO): NO